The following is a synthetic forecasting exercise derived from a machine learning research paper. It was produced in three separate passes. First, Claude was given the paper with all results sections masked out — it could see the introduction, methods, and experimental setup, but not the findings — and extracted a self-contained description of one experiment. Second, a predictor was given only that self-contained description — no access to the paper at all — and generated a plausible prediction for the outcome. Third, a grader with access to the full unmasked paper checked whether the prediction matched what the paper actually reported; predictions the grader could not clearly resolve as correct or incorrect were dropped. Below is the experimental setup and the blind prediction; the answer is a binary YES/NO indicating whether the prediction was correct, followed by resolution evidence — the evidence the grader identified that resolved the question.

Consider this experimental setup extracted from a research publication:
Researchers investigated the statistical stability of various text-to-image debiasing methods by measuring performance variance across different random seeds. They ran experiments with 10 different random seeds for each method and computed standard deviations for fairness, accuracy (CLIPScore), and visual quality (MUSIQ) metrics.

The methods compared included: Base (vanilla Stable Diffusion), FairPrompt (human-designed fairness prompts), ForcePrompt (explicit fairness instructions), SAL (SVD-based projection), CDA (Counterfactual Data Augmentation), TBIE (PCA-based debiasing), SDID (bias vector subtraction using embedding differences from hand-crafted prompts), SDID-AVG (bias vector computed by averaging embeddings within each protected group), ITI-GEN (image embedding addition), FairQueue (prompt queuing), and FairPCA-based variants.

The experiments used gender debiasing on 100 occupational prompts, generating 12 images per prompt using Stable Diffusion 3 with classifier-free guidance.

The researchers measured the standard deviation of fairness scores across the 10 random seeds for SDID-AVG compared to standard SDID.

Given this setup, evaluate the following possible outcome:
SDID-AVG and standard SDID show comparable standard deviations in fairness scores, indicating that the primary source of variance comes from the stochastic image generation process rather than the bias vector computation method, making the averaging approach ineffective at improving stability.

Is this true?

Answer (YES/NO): NO